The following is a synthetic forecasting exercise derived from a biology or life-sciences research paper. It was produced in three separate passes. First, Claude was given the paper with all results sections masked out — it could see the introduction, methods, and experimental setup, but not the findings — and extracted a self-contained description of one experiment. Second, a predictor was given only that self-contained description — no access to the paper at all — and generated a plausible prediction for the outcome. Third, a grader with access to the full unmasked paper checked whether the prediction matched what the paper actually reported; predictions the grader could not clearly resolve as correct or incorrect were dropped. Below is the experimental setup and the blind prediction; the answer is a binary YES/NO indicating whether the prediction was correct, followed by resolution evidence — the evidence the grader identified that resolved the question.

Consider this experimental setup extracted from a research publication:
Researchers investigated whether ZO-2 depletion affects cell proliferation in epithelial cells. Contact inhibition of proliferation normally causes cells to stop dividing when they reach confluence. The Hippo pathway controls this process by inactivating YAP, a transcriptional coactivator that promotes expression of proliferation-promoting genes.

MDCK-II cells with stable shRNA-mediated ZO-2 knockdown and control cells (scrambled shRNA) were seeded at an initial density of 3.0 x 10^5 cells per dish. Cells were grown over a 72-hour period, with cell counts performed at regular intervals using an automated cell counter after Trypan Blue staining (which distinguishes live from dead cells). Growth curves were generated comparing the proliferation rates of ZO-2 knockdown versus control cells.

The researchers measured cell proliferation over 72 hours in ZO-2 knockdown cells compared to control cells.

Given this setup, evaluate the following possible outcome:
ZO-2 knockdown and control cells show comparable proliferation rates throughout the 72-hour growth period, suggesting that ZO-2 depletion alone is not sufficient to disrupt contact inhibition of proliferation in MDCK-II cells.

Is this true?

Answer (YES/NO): NO